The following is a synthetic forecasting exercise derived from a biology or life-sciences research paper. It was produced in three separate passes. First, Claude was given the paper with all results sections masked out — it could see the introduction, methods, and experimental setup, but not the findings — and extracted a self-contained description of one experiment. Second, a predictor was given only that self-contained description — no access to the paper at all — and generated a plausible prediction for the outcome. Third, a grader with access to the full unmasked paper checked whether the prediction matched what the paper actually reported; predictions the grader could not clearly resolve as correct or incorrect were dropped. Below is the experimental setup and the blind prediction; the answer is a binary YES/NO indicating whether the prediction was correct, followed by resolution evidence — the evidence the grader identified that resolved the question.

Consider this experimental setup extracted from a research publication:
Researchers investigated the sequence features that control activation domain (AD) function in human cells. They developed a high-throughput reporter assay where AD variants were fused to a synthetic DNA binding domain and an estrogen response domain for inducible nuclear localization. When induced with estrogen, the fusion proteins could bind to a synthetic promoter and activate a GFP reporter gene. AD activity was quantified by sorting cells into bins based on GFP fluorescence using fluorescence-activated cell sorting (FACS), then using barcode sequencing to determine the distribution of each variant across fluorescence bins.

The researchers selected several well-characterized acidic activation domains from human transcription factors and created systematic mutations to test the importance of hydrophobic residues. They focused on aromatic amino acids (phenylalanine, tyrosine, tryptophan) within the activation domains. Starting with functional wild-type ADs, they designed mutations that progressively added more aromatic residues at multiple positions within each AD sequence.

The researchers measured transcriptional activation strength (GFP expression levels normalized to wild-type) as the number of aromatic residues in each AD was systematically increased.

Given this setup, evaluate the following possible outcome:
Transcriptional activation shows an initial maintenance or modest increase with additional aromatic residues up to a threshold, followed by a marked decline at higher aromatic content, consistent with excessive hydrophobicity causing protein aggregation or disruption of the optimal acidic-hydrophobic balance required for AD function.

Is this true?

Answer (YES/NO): NO